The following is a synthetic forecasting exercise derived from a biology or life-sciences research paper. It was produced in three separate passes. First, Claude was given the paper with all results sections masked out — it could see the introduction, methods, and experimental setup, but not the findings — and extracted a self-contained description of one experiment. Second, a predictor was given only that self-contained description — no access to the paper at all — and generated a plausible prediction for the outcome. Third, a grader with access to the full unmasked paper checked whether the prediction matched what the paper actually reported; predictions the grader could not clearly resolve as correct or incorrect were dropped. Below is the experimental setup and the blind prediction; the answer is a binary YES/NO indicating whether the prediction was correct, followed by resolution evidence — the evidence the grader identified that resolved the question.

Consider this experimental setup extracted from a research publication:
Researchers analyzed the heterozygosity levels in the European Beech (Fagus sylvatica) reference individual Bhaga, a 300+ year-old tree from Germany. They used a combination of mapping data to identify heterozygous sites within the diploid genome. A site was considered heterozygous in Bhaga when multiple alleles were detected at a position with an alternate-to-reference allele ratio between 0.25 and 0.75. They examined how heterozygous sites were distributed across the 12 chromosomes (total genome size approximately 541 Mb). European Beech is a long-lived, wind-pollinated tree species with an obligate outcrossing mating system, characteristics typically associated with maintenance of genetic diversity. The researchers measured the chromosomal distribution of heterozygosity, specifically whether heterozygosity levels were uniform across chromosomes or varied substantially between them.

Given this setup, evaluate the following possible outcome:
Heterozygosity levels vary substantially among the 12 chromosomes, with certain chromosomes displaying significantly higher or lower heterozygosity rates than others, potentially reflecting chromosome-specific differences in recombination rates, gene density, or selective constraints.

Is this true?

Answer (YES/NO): YES